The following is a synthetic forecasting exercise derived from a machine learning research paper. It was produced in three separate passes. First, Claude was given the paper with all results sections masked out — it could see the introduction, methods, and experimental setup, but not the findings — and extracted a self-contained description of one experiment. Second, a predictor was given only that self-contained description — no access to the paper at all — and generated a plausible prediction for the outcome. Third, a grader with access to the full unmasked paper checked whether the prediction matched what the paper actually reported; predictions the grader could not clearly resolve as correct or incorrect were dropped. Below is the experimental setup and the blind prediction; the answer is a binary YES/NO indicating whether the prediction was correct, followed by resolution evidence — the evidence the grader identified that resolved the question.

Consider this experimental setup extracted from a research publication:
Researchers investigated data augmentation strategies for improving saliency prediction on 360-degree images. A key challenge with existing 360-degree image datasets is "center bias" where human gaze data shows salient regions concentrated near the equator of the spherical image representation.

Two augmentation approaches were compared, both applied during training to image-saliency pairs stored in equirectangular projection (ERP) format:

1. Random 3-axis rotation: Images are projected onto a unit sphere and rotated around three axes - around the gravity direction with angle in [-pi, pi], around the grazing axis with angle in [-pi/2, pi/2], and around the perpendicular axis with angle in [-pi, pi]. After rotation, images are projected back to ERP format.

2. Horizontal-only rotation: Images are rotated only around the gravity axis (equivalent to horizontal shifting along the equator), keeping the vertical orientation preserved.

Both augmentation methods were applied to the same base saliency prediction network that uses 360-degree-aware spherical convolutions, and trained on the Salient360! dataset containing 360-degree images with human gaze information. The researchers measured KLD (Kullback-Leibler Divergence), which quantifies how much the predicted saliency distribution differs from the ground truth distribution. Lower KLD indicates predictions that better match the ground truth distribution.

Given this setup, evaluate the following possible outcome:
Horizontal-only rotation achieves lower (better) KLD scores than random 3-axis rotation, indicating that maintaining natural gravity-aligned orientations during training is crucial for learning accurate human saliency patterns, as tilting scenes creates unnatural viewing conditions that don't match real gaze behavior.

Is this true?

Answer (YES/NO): NO